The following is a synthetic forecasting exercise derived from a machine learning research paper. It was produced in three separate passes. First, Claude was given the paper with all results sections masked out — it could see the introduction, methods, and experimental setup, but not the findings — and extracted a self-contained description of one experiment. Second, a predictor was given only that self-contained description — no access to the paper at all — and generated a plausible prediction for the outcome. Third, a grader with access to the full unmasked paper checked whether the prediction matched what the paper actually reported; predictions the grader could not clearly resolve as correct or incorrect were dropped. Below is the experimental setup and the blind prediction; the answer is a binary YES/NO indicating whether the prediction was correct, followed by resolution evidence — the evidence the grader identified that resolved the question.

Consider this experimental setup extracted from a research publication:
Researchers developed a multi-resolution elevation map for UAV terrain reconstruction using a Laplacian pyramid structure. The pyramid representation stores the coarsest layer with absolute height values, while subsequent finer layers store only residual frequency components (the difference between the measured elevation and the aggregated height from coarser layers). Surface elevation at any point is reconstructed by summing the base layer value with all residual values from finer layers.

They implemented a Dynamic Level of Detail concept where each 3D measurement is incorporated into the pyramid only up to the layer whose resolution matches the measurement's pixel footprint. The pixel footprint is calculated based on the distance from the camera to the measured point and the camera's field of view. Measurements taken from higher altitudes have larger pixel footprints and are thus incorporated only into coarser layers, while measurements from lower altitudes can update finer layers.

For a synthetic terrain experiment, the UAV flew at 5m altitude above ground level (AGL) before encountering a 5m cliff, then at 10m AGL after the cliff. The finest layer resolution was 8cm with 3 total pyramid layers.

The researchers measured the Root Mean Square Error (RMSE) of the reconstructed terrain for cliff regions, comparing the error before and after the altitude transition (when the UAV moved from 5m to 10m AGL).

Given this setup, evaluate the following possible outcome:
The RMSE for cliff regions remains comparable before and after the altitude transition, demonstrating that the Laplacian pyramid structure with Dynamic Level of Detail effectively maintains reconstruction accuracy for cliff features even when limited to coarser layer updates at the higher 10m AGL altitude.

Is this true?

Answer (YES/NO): NO